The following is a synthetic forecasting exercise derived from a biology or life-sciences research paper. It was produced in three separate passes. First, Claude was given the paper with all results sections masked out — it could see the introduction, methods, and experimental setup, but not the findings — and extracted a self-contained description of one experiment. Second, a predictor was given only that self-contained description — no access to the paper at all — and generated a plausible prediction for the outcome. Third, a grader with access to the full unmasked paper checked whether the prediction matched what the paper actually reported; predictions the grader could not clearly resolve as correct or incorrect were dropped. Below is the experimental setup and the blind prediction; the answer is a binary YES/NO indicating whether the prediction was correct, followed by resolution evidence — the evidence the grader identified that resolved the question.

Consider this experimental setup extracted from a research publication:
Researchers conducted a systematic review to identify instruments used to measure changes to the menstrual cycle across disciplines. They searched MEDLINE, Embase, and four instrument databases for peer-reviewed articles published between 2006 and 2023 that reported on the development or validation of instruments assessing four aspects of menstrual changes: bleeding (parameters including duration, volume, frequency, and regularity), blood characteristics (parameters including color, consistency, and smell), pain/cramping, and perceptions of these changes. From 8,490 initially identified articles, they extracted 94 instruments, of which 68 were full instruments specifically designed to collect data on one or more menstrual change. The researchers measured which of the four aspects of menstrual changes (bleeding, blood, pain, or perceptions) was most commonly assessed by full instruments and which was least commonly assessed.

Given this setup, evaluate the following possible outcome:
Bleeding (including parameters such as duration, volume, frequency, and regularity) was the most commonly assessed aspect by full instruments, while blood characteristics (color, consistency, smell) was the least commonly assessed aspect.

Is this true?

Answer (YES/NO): NO